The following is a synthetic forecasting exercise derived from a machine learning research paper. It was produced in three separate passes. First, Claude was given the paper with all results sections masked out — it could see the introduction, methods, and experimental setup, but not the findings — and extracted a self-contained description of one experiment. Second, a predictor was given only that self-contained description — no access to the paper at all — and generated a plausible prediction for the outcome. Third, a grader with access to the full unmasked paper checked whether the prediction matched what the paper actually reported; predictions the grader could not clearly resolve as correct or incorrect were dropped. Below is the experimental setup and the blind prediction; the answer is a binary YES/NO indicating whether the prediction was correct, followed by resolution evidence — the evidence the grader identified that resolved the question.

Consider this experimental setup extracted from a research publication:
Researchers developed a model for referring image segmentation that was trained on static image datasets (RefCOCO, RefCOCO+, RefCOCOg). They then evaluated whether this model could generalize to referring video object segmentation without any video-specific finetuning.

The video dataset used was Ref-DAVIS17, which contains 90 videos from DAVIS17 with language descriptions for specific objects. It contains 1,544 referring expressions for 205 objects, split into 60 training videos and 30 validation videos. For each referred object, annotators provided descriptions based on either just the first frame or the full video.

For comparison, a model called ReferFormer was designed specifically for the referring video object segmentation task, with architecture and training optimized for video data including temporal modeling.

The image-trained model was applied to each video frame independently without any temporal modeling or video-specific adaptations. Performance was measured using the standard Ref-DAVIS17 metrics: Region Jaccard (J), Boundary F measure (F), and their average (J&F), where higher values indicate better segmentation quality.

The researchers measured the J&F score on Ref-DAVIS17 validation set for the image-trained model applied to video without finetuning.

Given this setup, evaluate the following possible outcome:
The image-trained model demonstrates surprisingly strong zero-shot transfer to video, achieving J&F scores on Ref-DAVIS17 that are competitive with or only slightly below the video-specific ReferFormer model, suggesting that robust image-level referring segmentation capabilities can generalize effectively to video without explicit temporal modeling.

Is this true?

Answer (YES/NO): NO